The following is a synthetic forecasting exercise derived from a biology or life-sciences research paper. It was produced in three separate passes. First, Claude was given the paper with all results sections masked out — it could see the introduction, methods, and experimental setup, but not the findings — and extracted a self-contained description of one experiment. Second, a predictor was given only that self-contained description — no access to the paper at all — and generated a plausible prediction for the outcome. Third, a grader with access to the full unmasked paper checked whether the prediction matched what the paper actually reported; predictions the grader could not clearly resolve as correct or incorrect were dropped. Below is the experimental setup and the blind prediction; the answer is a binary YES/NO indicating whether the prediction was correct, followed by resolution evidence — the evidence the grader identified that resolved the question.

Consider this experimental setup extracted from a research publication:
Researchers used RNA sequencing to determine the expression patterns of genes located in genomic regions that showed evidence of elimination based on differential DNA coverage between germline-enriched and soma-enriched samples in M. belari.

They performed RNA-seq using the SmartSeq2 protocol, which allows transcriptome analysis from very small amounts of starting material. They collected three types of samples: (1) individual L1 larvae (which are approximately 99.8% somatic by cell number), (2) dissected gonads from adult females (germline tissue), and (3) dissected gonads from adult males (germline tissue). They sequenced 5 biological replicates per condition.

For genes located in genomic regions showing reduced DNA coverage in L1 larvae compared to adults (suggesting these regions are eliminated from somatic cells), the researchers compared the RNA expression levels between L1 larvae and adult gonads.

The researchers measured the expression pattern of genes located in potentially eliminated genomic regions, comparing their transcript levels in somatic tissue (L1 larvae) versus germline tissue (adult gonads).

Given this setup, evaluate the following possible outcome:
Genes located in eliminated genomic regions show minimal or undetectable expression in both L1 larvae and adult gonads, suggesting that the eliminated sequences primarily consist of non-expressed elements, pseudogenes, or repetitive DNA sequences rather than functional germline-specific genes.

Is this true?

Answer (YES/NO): NO